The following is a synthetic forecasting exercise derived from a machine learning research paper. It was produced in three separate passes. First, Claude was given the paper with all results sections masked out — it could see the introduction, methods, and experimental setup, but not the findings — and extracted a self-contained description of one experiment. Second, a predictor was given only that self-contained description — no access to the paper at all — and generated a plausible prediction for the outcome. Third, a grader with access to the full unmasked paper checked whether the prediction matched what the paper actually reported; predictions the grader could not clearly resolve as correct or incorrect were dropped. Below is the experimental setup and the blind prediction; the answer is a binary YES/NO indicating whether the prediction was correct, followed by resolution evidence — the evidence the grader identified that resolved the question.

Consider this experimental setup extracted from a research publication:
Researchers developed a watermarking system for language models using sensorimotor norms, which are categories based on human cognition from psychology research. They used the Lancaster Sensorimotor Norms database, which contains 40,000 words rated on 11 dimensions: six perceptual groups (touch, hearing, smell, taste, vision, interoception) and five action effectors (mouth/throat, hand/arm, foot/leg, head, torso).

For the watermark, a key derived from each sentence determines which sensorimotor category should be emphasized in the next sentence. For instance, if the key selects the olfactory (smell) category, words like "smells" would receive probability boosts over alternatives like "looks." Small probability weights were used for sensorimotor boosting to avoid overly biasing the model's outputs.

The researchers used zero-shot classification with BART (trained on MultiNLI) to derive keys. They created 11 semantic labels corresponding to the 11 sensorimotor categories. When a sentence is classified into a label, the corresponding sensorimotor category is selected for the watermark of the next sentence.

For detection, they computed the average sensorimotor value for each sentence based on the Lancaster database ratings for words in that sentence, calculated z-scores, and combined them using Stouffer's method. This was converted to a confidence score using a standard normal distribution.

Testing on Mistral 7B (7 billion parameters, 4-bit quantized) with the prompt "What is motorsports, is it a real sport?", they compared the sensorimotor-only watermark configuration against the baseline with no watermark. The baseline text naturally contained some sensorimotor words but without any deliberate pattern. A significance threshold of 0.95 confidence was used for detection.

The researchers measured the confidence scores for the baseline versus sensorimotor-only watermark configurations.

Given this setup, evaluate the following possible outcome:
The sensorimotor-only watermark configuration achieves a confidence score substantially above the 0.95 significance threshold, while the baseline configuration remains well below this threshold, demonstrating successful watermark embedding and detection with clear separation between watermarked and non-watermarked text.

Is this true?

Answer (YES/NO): NO